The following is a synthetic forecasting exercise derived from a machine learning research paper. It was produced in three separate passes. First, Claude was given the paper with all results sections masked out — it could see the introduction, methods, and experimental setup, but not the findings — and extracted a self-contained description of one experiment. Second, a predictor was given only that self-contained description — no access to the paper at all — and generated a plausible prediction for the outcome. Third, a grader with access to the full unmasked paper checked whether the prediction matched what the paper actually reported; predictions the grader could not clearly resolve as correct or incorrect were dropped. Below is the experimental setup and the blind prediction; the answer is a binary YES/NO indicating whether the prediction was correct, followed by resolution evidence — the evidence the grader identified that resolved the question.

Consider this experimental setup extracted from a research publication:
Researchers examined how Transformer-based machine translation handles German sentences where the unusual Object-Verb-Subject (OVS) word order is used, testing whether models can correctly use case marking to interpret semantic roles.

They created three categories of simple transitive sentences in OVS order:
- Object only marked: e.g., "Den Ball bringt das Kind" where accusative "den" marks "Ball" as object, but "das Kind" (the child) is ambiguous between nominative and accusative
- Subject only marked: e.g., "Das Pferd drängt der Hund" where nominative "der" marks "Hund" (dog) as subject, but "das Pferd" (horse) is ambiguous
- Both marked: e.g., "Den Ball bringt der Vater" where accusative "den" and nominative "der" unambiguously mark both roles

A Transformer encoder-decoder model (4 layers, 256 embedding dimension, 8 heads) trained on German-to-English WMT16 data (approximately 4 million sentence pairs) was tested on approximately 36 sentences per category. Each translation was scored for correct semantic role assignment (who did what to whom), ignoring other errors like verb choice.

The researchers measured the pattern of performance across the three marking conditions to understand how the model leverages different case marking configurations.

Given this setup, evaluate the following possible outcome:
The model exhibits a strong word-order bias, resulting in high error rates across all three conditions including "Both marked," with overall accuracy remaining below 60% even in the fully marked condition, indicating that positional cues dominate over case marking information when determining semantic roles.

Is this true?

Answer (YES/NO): YES